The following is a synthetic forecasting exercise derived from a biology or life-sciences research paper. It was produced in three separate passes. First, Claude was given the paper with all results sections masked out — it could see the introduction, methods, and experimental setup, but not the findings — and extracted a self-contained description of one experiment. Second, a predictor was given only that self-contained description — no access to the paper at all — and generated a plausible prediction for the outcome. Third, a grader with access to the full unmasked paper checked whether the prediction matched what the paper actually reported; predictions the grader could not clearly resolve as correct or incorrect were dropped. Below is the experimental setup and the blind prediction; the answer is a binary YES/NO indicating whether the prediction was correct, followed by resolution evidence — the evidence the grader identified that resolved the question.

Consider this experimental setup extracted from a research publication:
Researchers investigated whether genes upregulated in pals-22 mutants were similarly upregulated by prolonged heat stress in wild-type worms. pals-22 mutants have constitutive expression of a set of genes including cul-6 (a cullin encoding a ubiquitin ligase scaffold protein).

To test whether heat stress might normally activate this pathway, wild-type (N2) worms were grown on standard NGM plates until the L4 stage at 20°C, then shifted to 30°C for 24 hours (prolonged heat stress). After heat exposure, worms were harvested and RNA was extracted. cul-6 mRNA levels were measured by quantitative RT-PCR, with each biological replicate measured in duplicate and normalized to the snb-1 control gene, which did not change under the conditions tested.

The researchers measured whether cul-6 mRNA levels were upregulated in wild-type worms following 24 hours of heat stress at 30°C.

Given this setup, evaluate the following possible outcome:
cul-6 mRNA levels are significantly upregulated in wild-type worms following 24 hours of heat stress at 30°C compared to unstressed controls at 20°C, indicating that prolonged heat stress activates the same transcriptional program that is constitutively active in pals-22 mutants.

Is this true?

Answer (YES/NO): YES